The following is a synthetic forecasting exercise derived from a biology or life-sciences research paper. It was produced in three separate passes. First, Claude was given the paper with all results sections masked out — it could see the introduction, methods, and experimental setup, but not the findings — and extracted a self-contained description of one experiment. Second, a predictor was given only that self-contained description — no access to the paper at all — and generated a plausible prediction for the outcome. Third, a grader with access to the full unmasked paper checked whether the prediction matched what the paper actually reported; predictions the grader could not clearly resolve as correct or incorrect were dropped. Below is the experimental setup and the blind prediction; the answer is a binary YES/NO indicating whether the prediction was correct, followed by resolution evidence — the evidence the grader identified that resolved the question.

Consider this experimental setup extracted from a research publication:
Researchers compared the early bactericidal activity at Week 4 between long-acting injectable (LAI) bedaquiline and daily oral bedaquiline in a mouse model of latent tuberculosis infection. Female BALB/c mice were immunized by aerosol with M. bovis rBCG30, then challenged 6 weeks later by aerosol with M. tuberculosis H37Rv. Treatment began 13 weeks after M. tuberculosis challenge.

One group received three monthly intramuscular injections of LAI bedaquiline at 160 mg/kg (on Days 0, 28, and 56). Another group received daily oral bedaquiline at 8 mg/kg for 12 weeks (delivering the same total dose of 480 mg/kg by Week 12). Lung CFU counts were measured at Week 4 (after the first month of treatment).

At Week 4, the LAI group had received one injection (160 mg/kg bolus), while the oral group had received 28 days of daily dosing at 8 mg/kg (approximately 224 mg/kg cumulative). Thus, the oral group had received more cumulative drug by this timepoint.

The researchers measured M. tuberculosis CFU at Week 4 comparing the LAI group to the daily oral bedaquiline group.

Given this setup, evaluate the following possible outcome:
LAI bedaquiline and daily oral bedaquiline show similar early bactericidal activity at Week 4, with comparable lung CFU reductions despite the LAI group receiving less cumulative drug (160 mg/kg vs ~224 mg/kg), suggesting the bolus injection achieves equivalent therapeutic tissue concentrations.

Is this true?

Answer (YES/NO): YES